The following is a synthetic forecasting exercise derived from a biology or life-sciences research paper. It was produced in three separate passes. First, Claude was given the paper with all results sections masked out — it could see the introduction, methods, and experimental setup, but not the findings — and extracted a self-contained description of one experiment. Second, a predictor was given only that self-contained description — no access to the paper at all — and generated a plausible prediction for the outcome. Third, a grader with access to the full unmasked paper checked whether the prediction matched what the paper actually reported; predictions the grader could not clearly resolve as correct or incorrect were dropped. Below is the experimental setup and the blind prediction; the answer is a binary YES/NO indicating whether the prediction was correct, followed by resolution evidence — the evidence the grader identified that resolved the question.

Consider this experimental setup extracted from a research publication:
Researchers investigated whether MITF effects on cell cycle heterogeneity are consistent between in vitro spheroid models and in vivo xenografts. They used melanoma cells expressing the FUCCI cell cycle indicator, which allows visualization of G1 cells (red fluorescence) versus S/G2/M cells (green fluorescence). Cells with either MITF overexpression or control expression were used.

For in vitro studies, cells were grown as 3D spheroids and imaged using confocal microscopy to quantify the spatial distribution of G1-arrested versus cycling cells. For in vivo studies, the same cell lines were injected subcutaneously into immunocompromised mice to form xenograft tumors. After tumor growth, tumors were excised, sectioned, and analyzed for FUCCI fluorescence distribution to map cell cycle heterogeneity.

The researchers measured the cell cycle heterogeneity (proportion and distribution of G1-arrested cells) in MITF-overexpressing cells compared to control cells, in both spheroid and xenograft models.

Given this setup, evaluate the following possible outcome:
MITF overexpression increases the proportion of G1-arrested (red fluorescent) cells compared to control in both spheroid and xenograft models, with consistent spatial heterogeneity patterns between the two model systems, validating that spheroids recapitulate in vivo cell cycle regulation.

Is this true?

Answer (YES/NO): NO